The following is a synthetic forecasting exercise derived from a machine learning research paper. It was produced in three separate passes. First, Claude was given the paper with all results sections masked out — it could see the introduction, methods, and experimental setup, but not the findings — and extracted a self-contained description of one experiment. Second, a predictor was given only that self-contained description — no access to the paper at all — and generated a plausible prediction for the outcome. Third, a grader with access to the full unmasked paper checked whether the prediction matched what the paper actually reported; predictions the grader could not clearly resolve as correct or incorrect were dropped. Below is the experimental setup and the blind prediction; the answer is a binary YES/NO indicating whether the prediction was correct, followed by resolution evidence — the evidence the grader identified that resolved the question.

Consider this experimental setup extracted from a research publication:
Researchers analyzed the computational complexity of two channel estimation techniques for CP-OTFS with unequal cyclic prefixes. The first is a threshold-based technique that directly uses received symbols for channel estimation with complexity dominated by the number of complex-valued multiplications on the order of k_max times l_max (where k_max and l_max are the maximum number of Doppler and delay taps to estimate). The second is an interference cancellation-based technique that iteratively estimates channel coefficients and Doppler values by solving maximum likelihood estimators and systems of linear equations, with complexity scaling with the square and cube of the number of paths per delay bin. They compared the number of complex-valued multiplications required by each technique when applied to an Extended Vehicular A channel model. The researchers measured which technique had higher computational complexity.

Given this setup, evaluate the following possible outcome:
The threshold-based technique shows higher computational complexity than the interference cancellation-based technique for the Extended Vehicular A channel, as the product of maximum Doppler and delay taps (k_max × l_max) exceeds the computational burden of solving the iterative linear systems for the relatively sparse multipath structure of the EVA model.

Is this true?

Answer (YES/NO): NO